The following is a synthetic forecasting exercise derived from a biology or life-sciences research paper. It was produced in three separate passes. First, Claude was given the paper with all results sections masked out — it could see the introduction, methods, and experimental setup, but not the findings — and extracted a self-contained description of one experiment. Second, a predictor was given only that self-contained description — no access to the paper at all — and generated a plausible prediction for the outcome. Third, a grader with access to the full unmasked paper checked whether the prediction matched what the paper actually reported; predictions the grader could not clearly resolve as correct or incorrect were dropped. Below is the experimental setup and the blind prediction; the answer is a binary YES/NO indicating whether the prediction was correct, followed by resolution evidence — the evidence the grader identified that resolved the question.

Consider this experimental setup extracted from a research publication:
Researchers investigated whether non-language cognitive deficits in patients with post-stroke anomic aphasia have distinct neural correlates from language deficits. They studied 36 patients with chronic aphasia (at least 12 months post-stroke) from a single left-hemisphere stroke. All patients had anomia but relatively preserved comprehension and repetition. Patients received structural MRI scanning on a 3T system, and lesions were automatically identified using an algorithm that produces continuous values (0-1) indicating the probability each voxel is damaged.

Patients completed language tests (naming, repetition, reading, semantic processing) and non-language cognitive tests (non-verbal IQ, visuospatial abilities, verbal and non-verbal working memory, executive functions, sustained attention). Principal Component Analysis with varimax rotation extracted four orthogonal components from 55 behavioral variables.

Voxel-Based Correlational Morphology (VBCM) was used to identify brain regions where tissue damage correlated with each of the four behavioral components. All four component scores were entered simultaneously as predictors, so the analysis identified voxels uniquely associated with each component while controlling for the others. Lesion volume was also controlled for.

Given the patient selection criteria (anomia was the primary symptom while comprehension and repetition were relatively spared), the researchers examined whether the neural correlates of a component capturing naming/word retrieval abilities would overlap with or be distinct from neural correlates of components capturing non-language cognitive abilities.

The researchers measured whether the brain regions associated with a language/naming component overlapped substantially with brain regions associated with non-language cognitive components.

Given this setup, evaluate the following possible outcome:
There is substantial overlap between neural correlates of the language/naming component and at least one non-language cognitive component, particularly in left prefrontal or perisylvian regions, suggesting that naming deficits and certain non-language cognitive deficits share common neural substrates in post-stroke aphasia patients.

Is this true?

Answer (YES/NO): NO